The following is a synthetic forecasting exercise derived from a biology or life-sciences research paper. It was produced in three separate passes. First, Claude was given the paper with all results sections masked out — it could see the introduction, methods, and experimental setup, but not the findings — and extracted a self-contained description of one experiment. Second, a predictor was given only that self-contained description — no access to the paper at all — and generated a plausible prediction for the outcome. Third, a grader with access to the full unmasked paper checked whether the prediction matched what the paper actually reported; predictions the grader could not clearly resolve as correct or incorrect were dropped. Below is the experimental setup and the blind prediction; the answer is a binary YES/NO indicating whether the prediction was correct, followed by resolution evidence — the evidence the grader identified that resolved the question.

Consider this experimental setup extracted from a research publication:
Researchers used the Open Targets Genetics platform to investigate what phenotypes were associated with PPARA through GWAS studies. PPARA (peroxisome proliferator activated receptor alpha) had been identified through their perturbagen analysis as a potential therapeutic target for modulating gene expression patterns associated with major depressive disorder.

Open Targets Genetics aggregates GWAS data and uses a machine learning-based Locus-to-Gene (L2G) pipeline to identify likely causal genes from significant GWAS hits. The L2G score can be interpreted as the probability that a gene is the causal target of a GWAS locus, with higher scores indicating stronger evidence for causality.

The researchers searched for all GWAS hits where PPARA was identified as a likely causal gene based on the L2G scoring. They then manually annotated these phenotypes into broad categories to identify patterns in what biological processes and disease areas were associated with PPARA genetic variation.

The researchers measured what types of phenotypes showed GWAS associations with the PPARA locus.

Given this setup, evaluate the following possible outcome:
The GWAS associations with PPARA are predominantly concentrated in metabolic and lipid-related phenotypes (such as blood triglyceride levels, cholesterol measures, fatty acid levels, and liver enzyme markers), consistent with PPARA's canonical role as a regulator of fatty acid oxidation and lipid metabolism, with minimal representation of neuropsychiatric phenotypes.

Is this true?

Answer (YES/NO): NO